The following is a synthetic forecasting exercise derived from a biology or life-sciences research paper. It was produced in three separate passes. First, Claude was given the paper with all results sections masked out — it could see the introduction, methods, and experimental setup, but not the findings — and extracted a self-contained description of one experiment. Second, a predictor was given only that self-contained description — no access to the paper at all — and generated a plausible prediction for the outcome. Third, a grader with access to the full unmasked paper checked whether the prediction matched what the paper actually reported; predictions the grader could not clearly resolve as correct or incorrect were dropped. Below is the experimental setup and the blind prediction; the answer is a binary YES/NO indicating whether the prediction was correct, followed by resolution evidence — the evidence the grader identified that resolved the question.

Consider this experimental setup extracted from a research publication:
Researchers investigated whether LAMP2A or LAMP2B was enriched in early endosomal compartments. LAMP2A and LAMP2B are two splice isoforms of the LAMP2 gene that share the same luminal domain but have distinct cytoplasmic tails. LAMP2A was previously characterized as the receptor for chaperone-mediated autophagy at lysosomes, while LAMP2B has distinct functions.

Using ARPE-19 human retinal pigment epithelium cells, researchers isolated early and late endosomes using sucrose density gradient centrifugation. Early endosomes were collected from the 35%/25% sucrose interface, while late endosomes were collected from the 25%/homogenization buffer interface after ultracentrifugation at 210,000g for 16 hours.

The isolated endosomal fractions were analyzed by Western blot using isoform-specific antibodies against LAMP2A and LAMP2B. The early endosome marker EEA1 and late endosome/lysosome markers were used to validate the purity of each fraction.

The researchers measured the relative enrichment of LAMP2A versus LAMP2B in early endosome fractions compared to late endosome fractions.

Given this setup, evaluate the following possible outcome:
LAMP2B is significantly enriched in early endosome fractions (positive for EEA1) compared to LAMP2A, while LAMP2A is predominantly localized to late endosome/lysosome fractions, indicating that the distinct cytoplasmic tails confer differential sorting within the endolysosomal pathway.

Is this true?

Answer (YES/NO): NO